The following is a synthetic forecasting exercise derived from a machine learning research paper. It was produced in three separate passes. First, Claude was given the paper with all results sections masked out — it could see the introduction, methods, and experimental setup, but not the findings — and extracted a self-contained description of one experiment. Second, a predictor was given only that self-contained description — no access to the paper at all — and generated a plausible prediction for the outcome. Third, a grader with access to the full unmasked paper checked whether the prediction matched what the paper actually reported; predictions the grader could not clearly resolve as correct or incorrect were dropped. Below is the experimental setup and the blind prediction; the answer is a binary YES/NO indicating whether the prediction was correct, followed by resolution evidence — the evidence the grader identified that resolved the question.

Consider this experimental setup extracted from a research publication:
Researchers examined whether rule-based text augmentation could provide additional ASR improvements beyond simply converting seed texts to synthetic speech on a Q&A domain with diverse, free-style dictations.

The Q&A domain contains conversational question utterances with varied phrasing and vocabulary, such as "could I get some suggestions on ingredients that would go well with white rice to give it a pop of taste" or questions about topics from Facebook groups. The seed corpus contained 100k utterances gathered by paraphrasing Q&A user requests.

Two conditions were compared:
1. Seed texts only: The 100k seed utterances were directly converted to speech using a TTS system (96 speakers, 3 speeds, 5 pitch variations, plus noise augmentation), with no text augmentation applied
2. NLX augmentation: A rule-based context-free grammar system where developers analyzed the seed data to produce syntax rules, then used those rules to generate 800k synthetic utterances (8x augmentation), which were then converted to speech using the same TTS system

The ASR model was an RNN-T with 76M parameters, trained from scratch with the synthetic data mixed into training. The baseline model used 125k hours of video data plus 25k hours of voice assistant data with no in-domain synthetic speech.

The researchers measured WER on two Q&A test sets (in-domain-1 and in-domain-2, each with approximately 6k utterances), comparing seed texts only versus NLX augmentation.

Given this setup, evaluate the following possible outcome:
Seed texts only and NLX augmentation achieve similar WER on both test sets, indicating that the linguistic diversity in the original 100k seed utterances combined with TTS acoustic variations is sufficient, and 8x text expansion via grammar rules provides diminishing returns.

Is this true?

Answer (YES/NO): NO